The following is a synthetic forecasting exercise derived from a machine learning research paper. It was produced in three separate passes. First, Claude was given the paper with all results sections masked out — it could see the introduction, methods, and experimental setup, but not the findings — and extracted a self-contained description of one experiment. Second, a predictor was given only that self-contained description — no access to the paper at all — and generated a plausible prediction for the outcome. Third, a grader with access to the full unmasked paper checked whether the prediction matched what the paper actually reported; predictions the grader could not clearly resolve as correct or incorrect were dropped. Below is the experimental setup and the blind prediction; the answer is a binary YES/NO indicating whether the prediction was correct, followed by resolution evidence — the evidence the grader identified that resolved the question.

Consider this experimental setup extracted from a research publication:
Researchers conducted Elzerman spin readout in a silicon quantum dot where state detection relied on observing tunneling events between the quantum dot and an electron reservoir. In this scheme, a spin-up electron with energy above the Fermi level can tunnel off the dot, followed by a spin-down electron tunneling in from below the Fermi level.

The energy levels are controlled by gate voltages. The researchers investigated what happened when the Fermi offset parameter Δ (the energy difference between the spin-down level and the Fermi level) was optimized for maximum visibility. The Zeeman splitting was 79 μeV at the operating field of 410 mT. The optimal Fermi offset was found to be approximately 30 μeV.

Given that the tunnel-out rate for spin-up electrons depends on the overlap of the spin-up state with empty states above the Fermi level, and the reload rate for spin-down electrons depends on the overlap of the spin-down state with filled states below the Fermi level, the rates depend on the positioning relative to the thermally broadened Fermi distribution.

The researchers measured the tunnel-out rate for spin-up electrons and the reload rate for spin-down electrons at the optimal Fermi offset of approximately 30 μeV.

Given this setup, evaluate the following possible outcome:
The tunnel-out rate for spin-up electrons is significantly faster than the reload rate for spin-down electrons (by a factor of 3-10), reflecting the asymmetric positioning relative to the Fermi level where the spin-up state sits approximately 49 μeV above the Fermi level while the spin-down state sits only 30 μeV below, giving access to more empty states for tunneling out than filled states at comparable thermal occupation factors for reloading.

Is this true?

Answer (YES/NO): NO